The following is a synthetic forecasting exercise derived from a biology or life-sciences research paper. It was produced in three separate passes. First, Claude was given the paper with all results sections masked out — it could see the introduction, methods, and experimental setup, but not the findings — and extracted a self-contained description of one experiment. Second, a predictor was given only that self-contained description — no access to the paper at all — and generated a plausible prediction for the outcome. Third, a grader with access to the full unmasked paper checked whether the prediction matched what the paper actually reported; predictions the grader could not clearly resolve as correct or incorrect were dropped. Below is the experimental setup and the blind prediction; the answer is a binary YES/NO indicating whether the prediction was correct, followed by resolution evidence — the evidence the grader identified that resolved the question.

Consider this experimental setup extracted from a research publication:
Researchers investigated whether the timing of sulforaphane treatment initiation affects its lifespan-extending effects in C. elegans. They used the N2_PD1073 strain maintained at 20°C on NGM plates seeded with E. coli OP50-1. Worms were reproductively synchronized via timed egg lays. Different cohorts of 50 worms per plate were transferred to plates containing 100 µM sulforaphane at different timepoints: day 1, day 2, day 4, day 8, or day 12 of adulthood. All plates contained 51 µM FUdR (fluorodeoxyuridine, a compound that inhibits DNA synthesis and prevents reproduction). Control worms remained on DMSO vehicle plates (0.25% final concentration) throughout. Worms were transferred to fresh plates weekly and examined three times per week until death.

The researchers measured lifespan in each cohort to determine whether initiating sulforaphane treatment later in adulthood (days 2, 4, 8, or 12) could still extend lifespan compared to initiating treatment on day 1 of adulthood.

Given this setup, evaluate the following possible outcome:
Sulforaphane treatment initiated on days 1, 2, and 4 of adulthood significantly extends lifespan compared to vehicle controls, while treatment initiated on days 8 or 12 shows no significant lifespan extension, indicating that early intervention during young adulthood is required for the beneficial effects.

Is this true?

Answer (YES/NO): NO